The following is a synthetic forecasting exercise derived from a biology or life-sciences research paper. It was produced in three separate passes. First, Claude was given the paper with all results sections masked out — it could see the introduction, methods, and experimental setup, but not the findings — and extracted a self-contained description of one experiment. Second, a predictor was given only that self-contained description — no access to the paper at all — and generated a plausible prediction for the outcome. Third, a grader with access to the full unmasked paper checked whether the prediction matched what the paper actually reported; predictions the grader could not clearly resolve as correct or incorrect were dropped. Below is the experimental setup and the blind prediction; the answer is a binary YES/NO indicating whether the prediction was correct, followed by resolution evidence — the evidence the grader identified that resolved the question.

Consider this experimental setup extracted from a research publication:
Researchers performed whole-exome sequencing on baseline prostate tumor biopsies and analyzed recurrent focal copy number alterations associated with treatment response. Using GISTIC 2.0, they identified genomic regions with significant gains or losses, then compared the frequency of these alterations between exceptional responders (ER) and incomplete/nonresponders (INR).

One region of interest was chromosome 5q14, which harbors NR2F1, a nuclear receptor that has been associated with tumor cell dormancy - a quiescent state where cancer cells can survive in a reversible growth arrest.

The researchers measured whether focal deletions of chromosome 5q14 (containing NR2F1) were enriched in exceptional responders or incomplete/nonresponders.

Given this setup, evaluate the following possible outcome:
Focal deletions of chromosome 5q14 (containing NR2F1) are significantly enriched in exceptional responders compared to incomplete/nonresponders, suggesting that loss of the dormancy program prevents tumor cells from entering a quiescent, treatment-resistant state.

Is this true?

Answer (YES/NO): YES